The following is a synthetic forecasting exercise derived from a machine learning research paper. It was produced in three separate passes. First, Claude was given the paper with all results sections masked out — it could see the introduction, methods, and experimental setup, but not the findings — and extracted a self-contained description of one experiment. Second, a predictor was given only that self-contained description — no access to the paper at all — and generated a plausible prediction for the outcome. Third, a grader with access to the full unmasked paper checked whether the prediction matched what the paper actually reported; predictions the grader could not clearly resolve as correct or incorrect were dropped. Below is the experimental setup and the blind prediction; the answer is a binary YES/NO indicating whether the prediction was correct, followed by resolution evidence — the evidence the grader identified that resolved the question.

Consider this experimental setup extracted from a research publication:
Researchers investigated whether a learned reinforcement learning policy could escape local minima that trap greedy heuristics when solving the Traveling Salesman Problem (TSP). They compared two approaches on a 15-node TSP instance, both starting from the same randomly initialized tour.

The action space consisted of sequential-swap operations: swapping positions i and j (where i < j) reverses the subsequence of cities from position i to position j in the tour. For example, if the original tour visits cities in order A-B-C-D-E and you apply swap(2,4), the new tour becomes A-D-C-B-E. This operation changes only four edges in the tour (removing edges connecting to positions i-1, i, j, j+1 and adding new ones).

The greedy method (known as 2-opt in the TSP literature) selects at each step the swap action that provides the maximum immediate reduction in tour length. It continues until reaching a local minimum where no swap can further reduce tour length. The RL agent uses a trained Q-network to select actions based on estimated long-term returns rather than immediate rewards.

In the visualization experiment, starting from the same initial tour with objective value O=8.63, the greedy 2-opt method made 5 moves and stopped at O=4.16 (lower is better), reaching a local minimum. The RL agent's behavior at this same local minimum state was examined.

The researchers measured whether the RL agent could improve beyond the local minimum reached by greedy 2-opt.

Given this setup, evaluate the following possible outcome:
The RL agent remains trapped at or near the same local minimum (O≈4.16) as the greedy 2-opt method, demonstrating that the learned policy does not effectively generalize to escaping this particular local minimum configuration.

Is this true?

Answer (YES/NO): NO